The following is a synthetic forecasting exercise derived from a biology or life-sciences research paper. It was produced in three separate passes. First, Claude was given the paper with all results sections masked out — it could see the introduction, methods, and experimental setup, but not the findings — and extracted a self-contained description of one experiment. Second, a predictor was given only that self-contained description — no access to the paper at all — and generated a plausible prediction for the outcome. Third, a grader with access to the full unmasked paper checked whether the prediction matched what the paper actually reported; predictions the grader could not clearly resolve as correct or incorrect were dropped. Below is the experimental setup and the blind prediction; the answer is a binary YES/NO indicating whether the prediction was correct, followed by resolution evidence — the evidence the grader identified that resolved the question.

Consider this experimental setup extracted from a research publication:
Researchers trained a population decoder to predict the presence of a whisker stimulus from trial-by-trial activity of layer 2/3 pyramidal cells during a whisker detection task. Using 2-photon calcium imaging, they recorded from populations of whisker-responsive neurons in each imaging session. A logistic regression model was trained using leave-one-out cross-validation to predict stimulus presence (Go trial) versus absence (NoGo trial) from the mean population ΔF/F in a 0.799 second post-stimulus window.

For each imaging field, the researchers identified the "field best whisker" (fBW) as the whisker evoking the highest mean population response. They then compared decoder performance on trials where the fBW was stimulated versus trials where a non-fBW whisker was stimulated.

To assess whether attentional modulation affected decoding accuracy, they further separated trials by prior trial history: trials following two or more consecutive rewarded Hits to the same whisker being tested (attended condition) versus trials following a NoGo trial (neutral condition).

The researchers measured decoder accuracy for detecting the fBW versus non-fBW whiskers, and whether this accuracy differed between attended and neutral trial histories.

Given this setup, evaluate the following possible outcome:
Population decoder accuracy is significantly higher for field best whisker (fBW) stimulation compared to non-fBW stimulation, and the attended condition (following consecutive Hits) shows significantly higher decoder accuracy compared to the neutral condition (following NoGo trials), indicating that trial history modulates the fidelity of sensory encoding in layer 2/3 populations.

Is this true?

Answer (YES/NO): NO